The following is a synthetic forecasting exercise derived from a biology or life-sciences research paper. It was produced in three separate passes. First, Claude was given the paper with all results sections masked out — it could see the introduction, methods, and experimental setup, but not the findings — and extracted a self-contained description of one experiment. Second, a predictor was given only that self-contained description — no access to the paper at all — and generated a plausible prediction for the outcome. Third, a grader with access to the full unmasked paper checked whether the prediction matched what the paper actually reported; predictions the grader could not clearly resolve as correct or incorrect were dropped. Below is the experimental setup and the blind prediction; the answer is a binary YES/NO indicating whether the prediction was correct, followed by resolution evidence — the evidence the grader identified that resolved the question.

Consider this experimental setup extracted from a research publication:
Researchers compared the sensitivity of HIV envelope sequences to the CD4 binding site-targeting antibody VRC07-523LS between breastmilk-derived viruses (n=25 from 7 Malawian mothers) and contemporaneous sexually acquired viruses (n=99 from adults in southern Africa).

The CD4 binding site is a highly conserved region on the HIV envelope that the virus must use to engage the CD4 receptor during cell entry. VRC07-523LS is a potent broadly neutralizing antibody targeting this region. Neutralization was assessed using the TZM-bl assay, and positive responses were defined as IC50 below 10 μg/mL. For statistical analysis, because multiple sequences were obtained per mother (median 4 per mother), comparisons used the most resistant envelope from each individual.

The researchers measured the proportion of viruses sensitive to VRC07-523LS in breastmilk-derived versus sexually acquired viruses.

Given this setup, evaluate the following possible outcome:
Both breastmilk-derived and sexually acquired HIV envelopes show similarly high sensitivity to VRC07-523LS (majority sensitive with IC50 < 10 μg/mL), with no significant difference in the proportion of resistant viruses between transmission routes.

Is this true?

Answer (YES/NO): NO